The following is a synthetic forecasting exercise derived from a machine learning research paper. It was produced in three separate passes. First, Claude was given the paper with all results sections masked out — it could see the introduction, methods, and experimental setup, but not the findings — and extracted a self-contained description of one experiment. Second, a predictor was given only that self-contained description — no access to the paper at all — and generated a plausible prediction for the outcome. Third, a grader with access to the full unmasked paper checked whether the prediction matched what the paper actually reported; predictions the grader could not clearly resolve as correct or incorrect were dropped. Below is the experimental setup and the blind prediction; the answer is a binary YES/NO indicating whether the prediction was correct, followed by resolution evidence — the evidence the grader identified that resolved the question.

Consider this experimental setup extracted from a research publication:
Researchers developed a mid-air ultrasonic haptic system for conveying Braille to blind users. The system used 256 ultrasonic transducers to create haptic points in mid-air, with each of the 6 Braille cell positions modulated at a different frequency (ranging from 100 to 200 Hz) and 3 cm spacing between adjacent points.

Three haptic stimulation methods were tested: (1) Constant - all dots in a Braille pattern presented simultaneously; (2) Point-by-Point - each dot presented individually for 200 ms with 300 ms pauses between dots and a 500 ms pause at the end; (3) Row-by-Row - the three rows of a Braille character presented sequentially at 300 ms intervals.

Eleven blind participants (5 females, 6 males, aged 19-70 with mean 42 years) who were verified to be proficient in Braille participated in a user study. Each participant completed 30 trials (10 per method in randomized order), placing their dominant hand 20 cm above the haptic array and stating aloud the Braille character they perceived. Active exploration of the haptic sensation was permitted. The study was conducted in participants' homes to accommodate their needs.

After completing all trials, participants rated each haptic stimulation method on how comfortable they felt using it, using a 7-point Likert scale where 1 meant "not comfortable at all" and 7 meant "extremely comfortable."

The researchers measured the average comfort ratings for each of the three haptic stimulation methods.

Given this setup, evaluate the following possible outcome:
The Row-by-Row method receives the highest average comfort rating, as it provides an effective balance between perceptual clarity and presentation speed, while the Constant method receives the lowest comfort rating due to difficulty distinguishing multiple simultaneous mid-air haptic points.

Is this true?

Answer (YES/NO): NO